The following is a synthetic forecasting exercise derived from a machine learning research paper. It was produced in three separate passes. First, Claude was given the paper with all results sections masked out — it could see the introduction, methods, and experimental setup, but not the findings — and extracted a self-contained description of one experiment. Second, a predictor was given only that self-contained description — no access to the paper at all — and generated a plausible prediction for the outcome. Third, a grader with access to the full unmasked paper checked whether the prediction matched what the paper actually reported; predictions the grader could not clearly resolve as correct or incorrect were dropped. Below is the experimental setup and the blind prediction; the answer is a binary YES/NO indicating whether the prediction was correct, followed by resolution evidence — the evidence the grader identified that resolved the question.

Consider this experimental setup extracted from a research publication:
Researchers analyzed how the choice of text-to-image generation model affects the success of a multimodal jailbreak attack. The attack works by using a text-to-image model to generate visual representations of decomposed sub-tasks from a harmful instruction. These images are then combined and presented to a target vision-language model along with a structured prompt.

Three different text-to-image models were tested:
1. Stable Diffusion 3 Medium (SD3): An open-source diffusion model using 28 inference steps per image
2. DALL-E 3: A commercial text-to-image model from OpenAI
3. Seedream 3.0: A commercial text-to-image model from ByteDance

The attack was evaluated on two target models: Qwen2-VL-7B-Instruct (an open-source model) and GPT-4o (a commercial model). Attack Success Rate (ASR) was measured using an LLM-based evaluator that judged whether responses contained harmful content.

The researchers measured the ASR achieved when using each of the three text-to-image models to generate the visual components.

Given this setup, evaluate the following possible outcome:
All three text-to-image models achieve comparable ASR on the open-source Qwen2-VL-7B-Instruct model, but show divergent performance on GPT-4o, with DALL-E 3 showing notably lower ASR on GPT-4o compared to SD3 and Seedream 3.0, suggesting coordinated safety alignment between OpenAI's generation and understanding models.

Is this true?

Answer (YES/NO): NO